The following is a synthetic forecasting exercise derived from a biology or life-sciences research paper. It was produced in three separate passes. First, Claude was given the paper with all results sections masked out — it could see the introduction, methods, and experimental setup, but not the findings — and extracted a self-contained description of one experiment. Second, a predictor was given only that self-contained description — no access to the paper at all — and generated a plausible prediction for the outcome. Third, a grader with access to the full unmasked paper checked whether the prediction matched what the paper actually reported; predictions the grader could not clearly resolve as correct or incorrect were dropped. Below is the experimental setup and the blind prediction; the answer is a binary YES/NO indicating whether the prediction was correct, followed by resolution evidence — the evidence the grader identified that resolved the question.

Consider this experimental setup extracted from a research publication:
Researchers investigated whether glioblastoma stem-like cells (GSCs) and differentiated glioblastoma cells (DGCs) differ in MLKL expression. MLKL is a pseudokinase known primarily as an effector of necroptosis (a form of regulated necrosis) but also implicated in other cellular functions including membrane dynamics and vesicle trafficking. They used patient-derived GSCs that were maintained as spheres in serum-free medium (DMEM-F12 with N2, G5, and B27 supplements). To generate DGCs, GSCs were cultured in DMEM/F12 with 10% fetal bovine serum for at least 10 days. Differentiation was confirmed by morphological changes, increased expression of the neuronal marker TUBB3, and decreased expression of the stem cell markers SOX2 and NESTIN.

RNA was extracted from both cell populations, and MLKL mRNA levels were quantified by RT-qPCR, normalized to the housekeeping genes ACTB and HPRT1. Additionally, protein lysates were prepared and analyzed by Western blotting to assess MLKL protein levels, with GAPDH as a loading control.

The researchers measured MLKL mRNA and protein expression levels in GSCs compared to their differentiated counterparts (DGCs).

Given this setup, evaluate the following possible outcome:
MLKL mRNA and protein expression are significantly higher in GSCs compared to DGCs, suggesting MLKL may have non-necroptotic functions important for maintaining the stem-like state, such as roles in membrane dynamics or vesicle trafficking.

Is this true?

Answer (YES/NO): YES